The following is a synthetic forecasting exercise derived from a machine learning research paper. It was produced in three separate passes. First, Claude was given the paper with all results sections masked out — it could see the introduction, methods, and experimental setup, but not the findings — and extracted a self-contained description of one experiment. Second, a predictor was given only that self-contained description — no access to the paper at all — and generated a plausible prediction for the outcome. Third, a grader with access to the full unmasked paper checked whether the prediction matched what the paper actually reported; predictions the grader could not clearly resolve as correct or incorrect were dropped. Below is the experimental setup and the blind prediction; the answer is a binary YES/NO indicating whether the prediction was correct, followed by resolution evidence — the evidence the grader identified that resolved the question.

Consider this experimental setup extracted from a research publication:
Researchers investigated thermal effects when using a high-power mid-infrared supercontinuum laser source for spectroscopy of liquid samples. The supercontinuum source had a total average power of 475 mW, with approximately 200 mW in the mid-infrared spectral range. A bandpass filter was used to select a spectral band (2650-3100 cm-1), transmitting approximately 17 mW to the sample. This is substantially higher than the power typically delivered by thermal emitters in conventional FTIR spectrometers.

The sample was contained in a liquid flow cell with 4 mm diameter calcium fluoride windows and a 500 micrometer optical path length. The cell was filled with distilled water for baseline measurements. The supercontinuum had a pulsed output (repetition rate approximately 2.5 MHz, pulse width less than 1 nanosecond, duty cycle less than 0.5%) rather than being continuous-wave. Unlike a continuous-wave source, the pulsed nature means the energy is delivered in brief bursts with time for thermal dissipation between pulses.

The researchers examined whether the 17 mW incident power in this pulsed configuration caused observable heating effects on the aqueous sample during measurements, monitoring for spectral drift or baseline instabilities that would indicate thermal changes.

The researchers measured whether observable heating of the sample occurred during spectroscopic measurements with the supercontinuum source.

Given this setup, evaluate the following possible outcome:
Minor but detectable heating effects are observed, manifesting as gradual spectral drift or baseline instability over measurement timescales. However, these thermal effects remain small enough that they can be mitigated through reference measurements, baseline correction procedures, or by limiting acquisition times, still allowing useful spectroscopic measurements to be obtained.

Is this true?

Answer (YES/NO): NO